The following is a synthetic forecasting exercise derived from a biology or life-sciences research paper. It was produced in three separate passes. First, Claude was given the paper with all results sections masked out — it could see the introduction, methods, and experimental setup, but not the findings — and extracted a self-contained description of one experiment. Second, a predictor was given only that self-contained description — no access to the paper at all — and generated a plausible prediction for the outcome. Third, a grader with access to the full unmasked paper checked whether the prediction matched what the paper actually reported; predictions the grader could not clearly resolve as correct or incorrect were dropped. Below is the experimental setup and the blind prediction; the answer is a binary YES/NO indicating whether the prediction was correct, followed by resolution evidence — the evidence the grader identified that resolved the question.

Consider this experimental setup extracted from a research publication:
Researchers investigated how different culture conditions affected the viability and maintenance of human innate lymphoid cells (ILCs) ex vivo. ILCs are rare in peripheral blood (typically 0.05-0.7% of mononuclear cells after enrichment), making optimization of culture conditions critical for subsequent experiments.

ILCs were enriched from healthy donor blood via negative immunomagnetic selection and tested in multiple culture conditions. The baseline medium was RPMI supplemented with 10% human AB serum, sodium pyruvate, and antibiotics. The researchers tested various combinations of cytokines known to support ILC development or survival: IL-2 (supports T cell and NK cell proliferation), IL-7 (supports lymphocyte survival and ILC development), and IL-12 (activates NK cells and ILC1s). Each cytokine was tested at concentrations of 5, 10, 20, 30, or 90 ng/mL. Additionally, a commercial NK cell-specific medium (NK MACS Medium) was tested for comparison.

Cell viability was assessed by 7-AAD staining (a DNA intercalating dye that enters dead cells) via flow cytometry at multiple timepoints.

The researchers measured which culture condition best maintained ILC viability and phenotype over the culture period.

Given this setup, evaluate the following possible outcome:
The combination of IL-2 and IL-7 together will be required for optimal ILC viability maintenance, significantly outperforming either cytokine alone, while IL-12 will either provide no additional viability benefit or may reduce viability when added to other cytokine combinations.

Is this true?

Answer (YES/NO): NO